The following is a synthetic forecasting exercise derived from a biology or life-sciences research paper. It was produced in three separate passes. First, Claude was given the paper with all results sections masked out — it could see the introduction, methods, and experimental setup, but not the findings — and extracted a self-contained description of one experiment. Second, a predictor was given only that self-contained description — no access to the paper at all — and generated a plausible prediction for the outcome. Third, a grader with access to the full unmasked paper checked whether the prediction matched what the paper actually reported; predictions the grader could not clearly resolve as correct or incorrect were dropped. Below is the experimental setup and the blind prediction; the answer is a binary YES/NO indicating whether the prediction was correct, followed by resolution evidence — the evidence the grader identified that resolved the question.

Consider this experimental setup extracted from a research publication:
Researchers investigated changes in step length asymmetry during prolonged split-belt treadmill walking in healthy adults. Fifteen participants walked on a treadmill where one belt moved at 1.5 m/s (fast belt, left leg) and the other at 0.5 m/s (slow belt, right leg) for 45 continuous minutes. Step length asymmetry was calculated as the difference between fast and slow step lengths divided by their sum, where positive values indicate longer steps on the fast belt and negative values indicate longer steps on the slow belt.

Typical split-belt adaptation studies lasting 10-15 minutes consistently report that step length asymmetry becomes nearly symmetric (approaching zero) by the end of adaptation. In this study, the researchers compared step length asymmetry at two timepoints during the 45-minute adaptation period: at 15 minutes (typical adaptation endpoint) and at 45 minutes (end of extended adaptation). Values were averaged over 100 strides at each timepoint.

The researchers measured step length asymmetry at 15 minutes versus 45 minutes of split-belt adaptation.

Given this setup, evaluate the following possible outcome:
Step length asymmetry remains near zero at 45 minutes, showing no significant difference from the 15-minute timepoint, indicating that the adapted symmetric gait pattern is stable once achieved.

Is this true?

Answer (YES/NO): NO